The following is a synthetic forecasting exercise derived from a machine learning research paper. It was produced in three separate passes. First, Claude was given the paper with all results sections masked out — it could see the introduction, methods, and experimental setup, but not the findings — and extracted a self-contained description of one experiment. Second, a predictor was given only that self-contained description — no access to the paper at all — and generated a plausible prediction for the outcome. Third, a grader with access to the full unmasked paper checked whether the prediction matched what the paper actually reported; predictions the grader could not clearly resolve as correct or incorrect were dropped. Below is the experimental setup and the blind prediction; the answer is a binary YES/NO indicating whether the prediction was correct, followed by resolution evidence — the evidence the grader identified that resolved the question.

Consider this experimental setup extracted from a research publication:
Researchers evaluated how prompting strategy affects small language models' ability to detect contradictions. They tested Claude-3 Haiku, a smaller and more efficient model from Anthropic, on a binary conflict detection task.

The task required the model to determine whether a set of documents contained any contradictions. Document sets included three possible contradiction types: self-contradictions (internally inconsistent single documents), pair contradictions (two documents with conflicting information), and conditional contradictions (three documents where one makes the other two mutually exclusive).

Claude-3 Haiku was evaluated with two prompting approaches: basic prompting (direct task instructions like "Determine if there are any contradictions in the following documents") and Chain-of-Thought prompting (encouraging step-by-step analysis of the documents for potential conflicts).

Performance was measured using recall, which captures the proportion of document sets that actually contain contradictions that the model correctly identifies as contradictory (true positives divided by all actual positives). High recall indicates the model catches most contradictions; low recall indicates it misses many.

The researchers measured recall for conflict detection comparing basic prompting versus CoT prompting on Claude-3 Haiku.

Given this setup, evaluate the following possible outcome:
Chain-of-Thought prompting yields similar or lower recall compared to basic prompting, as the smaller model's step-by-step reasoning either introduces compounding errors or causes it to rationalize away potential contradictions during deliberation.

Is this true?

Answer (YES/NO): NO